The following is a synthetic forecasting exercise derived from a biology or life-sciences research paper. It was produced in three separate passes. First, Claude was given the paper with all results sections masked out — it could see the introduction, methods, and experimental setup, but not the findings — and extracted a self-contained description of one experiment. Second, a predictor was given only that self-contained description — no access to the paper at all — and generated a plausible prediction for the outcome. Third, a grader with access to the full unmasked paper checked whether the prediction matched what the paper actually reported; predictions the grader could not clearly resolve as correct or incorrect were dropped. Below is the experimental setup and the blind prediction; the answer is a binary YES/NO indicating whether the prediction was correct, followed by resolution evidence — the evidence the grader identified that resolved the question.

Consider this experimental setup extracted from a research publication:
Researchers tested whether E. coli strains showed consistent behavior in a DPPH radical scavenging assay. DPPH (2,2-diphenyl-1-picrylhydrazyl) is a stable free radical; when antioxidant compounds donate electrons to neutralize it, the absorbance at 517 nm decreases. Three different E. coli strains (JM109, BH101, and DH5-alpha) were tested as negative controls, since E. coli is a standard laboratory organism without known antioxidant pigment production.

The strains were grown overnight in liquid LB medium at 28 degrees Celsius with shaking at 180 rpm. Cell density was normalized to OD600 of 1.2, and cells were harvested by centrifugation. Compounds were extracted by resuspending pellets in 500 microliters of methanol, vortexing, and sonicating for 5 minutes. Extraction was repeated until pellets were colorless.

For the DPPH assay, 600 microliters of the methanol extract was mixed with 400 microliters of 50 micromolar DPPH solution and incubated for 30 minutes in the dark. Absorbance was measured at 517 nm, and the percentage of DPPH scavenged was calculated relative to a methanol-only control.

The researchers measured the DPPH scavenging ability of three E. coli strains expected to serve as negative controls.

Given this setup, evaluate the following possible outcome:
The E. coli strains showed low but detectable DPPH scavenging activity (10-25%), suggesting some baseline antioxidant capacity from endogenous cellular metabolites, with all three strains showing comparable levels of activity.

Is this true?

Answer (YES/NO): NO